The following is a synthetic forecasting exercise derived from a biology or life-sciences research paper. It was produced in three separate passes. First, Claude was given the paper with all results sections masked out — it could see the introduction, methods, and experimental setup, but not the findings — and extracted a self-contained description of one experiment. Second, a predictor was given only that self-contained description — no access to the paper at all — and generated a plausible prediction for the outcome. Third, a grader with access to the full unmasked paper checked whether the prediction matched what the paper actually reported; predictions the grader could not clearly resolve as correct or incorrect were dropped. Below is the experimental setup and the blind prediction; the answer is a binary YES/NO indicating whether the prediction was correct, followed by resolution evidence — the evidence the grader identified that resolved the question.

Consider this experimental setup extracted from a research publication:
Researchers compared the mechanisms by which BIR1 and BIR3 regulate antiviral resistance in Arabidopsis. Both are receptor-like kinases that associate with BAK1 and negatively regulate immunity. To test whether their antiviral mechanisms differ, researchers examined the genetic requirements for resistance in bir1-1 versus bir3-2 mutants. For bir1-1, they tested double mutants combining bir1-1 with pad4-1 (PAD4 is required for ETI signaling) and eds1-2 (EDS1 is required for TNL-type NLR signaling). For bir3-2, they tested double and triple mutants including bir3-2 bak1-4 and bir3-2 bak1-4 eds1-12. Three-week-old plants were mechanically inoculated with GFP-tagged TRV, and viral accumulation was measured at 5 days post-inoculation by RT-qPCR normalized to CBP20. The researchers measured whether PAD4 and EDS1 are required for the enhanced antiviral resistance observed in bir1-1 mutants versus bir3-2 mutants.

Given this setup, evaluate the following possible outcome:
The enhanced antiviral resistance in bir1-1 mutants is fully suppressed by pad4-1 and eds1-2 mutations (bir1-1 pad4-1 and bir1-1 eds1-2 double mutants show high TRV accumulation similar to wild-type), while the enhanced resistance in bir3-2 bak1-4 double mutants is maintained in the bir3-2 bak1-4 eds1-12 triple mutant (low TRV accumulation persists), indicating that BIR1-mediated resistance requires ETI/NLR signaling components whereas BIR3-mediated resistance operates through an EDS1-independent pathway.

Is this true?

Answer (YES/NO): NO